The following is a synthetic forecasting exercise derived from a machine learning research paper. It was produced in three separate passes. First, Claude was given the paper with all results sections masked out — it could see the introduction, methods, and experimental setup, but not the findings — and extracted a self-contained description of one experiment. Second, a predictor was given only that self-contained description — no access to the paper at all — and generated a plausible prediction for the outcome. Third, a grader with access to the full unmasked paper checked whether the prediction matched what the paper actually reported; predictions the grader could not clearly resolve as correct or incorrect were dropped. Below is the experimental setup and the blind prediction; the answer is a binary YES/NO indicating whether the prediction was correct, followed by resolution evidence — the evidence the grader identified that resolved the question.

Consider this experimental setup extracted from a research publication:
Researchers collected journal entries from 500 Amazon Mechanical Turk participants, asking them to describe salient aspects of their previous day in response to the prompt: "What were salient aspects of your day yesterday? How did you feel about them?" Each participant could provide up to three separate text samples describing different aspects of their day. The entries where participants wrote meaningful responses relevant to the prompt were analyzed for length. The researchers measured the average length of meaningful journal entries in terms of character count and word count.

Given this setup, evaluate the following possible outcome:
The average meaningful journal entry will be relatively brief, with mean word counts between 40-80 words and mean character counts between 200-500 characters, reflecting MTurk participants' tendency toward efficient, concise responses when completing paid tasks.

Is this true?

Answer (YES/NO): NO